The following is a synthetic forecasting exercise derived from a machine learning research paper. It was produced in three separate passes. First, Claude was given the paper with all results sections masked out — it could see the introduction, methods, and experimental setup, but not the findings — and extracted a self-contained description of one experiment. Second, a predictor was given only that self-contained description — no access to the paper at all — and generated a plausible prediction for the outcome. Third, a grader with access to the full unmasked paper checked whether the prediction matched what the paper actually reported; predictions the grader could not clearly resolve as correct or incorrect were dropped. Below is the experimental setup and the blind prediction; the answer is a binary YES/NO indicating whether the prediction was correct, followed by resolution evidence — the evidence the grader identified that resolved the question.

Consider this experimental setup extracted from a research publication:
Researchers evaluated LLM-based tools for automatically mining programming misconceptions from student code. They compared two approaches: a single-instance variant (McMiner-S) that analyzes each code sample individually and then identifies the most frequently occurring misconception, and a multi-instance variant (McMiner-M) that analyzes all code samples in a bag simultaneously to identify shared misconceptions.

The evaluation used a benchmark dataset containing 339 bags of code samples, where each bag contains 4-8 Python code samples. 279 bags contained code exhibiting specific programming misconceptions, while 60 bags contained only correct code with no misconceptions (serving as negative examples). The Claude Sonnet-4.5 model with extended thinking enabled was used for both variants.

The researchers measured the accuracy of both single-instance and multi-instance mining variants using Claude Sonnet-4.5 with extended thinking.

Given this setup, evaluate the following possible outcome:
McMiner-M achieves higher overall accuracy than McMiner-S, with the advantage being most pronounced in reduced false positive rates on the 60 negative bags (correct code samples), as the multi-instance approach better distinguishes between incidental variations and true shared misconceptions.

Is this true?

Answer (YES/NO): NO